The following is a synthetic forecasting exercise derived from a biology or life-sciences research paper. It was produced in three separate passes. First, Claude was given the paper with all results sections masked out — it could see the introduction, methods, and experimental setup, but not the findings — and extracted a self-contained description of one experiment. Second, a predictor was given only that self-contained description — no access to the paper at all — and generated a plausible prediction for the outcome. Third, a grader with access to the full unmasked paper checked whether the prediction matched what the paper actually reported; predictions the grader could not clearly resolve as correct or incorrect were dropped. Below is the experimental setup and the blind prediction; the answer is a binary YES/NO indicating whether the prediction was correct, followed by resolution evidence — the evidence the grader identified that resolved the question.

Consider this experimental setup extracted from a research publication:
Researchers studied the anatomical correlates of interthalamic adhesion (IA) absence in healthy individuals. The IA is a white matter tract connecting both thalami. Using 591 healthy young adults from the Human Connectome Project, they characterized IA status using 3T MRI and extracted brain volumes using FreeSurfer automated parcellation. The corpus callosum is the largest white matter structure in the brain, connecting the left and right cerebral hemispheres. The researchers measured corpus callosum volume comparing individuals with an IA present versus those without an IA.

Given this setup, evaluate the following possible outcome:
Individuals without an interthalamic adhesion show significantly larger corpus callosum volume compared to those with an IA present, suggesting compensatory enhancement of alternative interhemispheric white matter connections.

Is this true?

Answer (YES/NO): NO